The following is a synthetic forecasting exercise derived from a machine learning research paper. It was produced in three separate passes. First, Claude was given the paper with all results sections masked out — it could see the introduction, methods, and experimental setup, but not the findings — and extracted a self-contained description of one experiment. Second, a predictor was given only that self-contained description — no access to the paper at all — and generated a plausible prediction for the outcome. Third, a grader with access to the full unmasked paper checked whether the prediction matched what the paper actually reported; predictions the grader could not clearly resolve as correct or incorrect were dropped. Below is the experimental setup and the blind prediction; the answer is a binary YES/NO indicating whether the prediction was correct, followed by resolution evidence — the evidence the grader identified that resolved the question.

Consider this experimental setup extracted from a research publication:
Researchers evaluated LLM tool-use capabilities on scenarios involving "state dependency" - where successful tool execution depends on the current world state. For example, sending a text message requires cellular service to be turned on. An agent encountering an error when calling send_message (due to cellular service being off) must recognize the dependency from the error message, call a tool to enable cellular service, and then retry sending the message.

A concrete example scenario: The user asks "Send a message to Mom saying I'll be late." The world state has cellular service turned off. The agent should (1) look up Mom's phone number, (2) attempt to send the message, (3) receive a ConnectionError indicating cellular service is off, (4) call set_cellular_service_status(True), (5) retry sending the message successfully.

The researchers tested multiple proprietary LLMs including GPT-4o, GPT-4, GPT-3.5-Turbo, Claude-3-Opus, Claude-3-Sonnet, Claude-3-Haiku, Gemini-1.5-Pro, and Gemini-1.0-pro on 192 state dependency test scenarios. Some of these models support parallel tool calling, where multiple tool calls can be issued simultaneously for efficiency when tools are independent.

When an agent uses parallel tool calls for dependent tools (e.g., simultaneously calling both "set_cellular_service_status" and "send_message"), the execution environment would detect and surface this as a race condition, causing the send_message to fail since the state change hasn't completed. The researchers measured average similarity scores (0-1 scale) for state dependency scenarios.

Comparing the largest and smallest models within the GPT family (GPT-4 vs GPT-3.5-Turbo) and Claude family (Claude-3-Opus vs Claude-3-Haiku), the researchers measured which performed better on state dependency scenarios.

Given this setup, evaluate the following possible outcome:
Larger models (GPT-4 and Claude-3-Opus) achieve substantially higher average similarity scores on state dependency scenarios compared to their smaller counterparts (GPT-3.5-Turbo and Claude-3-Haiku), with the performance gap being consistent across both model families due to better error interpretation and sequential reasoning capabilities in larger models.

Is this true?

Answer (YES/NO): NO